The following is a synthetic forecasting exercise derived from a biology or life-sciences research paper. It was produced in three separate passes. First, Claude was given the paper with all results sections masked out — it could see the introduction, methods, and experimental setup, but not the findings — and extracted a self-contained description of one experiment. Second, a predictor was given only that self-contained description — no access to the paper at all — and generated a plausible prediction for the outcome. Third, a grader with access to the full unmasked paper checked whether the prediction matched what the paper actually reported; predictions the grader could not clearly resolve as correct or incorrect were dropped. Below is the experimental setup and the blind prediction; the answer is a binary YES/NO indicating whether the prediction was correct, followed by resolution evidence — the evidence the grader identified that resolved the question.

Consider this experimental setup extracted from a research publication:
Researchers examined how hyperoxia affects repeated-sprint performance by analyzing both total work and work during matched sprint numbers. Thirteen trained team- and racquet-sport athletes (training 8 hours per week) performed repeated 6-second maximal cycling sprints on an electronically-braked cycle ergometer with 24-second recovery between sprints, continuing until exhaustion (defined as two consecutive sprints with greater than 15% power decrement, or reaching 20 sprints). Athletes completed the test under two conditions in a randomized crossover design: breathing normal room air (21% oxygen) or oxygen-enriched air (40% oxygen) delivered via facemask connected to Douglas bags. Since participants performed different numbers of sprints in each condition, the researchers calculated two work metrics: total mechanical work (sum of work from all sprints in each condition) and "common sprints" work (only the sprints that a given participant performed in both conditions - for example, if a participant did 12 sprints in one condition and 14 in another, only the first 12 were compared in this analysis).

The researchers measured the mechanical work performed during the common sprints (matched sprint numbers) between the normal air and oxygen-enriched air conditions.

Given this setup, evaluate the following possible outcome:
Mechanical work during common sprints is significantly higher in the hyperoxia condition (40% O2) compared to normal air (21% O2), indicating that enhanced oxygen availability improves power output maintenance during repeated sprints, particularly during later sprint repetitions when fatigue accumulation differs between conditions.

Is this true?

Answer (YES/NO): NO